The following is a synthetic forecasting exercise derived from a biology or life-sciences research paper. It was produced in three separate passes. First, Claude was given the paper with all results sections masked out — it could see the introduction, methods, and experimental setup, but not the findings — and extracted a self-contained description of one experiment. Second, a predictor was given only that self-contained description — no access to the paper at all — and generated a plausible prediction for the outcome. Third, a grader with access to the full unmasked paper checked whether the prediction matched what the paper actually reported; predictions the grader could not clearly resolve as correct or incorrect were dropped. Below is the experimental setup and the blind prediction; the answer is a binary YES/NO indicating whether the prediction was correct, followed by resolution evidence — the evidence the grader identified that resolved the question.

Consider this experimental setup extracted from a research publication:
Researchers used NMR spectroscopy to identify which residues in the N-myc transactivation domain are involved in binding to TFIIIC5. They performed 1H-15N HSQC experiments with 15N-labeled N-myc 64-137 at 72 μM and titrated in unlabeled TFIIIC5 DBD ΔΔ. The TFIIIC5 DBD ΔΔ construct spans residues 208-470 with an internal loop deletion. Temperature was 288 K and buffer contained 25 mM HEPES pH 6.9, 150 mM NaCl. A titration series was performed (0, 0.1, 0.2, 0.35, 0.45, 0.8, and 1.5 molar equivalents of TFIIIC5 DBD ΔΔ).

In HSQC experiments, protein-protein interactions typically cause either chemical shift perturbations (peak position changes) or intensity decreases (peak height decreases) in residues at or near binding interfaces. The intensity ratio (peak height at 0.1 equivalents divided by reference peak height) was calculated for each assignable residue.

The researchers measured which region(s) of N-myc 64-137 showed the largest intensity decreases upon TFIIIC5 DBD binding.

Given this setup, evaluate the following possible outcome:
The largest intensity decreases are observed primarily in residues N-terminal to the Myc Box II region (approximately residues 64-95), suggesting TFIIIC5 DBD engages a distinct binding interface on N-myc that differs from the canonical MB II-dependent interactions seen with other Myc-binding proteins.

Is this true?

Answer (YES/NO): NO